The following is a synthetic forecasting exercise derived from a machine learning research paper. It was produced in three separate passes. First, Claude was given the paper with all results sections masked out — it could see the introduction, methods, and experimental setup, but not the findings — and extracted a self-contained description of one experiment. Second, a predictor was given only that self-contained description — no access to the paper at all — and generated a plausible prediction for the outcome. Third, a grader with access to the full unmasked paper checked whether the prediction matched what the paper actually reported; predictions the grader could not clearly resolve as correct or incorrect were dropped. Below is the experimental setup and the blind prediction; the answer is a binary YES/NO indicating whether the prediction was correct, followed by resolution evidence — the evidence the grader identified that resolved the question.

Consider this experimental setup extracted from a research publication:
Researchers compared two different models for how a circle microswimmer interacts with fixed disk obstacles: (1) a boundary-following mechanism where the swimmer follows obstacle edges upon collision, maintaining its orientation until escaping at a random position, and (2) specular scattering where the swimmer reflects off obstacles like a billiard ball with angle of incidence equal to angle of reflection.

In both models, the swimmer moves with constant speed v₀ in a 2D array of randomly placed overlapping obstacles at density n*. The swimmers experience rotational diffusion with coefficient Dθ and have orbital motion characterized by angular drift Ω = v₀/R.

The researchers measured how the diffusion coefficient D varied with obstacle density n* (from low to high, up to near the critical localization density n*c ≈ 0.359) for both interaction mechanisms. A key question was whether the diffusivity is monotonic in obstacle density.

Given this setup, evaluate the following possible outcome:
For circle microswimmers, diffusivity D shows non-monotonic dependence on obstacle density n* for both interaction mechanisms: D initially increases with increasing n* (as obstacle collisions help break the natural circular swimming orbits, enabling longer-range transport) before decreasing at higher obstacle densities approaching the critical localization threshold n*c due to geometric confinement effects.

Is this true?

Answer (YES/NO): NO